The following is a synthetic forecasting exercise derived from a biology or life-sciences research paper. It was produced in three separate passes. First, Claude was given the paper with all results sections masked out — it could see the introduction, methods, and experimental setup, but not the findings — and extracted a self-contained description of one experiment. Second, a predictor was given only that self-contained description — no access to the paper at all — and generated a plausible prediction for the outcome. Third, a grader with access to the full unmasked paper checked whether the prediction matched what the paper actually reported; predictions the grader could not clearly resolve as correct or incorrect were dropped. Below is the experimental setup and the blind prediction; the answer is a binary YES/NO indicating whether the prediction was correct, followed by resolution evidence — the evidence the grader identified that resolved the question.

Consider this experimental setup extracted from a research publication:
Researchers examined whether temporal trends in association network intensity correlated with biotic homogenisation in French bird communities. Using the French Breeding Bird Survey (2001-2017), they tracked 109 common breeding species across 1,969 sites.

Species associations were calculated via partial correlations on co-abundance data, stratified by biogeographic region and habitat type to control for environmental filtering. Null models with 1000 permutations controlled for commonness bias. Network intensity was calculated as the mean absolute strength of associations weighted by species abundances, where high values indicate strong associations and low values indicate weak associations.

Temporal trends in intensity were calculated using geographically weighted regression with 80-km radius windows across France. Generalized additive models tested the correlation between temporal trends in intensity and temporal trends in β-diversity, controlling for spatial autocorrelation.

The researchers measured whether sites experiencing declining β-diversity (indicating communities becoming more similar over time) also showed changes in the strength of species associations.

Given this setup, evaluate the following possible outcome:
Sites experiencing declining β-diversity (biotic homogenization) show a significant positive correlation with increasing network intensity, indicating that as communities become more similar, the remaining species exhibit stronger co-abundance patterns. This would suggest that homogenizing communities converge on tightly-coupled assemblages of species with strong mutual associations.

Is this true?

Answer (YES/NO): NO